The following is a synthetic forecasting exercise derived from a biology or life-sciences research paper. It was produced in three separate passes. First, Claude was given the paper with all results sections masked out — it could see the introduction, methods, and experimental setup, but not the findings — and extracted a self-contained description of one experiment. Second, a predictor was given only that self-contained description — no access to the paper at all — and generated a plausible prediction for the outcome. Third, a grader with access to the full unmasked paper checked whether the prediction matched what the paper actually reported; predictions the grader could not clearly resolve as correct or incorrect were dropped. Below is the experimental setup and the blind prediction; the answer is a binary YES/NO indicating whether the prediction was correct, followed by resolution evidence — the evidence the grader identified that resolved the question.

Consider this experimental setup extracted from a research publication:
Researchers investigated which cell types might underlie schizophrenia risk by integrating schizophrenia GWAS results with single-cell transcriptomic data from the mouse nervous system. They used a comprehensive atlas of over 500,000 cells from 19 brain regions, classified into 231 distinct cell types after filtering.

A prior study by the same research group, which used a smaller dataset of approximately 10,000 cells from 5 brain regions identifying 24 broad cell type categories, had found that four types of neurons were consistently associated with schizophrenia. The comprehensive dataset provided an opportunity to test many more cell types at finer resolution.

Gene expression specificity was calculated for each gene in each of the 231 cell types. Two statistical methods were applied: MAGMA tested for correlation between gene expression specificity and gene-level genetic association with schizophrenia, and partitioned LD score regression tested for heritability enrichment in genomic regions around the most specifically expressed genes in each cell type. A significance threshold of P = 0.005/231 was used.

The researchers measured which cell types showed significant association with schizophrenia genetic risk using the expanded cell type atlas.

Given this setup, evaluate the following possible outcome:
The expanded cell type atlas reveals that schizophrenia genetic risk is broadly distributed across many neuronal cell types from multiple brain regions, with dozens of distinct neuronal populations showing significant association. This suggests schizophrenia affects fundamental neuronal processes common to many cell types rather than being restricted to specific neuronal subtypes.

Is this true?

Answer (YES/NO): NO